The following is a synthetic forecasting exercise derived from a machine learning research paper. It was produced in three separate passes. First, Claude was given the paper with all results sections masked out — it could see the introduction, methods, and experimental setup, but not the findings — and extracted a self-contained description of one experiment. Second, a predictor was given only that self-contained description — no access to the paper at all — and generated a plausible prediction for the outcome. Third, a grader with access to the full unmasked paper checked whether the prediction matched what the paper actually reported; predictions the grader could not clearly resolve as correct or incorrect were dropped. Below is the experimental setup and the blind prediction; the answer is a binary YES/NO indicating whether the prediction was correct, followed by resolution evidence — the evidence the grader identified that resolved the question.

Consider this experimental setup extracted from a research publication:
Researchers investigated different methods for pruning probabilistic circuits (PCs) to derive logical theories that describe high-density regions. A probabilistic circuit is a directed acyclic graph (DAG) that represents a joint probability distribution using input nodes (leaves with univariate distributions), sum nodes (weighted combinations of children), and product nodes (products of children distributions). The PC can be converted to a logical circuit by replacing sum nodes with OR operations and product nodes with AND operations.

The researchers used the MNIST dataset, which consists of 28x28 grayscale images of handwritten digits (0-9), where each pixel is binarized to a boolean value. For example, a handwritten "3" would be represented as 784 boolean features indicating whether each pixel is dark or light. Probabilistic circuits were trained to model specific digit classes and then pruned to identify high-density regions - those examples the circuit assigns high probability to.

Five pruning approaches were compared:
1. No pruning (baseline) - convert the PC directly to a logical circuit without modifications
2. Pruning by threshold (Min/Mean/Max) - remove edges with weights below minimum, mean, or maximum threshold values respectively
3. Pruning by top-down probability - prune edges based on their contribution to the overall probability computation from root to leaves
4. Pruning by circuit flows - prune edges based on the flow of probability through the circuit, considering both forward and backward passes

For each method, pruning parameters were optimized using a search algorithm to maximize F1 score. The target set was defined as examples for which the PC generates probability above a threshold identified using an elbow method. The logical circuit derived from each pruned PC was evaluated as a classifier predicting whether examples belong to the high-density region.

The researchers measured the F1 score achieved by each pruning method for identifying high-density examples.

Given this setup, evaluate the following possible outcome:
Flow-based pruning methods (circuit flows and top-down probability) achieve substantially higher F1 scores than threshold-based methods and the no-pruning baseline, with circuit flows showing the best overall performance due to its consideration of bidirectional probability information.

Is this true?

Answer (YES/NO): YES